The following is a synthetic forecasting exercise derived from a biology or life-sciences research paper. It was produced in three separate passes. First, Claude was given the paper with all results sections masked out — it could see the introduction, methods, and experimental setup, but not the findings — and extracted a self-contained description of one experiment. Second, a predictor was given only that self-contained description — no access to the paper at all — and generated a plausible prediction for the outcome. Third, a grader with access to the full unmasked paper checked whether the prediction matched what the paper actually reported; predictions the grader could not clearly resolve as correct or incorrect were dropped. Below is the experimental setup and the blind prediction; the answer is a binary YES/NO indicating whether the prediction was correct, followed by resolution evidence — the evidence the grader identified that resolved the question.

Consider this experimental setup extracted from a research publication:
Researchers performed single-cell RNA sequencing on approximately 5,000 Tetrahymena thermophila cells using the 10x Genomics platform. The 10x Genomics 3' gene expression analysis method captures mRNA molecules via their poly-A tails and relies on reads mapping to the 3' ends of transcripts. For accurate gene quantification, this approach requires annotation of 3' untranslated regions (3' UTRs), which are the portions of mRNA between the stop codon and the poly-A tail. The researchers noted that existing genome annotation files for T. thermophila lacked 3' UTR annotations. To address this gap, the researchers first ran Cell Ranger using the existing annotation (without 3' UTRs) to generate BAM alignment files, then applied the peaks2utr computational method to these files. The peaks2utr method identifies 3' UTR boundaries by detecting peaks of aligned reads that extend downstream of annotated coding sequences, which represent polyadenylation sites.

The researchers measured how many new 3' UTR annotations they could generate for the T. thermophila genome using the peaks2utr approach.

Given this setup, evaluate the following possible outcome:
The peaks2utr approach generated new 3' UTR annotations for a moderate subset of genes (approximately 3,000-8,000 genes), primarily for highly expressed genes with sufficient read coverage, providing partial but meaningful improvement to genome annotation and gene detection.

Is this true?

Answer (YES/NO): NO